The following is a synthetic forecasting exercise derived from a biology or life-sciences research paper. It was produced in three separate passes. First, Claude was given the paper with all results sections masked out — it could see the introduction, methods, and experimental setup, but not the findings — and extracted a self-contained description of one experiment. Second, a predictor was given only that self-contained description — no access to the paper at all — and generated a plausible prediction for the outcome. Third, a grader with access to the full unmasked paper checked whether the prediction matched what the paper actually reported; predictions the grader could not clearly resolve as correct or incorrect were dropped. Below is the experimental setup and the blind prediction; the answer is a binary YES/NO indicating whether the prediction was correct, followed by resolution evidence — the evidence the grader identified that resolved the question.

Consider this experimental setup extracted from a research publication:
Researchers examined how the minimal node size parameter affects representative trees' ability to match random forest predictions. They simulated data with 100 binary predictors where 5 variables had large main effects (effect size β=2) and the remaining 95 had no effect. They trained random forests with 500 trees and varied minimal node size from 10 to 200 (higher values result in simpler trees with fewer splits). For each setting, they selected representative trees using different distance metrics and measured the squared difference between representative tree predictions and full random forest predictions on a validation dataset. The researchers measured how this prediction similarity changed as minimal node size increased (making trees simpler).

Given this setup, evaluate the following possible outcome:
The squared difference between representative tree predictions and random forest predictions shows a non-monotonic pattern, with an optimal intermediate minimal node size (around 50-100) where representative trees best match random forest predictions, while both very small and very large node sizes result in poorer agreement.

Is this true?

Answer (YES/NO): NO